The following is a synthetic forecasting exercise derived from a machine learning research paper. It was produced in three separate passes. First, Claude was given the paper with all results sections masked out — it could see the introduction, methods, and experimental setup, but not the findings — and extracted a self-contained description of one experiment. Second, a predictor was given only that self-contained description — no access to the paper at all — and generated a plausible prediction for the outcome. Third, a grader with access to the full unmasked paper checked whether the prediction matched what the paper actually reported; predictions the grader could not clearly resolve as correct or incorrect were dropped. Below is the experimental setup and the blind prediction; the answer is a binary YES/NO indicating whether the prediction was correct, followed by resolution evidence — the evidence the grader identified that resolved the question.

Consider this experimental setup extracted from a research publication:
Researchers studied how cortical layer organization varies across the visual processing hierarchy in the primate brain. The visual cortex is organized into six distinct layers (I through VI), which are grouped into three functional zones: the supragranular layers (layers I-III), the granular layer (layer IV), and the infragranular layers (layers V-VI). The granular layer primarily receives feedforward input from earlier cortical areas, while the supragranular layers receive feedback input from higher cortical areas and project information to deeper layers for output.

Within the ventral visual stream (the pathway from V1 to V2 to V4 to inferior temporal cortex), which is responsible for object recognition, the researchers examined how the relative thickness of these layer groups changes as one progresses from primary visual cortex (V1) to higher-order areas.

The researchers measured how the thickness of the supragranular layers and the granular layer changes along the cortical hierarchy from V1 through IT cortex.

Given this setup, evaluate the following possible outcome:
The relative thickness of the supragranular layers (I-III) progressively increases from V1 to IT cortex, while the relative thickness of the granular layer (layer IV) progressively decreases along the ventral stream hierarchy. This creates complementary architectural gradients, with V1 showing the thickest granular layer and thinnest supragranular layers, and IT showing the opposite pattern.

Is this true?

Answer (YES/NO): YES